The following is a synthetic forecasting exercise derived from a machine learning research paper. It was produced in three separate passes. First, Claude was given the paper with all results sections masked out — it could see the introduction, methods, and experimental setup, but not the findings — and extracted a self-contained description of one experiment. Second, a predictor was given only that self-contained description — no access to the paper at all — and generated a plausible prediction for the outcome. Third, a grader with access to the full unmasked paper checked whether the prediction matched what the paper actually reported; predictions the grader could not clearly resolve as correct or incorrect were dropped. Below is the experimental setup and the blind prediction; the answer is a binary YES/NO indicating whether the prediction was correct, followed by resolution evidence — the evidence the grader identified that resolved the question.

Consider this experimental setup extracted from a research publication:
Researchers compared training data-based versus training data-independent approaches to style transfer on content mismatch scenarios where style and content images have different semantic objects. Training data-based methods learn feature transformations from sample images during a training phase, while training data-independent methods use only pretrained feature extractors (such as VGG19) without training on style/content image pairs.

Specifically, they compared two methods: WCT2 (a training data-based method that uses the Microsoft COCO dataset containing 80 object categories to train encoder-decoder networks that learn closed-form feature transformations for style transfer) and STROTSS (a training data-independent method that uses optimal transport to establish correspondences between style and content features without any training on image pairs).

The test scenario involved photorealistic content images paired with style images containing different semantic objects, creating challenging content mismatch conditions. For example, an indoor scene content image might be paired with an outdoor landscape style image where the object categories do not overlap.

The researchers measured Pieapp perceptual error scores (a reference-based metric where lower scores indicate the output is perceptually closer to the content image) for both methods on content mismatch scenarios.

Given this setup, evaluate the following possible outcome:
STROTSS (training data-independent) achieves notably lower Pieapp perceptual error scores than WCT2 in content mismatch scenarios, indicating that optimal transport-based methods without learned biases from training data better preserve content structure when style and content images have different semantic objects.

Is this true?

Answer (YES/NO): NO